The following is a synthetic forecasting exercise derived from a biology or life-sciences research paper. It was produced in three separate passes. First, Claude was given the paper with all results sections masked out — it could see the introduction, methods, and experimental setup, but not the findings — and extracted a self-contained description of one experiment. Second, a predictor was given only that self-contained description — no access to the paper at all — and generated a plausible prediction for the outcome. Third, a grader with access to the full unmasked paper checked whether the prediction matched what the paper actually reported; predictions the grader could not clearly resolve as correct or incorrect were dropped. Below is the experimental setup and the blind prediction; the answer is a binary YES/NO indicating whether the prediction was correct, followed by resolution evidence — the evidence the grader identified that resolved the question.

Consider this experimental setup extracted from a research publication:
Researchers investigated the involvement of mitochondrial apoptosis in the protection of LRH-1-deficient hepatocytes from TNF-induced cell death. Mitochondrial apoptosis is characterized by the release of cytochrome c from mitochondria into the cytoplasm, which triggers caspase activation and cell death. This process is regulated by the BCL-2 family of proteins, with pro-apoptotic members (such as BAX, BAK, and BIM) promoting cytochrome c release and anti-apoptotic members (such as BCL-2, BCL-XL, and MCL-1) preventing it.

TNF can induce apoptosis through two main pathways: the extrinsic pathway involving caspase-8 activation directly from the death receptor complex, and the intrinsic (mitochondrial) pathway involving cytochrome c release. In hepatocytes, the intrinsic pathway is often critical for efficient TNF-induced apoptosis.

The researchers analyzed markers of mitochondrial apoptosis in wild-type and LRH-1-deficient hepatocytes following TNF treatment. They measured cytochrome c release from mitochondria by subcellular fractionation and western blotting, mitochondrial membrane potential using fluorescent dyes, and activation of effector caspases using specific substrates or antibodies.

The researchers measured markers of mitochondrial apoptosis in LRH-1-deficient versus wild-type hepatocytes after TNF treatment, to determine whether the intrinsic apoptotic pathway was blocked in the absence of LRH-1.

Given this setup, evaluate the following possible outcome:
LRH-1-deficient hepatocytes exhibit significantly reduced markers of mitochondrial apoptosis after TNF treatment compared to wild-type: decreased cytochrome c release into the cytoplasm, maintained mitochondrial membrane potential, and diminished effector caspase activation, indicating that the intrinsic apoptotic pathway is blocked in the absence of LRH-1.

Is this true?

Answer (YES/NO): YES